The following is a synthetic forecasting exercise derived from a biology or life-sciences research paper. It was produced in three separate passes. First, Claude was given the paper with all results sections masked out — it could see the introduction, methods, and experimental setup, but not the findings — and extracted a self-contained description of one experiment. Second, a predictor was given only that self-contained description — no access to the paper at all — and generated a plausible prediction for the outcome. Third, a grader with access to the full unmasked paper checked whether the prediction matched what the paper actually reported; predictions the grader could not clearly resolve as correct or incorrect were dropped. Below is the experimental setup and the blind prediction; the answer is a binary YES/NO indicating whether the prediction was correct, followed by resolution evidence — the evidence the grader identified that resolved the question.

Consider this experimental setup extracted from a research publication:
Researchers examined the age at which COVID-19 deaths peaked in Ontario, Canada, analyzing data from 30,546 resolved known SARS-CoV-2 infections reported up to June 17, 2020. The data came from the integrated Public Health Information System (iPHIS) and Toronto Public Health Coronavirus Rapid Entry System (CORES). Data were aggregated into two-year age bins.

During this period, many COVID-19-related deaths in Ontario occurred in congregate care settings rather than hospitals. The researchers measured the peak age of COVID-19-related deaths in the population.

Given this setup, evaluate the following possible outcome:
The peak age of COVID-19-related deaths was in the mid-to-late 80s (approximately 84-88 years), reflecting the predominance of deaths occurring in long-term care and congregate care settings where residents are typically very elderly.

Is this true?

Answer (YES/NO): NO